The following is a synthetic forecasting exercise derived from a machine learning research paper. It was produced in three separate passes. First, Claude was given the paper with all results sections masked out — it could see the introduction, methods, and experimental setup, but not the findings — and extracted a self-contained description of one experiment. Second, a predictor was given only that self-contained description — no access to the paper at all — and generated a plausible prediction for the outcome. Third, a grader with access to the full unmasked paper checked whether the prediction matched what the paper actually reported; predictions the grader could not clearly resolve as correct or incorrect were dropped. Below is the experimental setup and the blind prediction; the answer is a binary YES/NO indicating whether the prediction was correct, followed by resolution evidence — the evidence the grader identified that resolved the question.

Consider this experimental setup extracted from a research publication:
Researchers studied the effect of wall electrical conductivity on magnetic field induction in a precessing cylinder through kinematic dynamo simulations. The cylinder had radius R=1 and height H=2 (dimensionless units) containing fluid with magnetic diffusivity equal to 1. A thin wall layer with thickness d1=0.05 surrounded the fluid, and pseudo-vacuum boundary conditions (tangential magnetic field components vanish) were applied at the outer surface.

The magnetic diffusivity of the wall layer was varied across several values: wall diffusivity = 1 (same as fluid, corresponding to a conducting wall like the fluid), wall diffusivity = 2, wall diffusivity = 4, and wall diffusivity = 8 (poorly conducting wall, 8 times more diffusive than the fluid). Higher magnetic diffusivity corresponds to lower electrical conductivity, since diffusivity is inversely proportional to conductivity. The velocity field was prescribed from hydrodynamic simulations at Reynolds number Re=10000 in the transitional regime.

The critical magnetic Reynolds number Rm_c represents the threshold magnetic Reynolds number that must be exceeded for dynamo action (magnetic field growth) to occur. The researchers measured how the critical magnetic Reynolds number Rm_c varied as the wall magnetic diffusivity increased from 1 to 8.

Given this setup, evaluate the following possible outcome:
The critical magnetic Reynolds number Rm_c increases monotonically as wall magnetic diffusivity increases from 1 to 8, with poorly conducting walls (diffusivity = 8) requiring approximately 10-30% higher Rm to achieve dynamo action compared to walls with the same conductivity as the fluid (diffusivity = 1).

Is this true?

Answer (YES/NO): NO